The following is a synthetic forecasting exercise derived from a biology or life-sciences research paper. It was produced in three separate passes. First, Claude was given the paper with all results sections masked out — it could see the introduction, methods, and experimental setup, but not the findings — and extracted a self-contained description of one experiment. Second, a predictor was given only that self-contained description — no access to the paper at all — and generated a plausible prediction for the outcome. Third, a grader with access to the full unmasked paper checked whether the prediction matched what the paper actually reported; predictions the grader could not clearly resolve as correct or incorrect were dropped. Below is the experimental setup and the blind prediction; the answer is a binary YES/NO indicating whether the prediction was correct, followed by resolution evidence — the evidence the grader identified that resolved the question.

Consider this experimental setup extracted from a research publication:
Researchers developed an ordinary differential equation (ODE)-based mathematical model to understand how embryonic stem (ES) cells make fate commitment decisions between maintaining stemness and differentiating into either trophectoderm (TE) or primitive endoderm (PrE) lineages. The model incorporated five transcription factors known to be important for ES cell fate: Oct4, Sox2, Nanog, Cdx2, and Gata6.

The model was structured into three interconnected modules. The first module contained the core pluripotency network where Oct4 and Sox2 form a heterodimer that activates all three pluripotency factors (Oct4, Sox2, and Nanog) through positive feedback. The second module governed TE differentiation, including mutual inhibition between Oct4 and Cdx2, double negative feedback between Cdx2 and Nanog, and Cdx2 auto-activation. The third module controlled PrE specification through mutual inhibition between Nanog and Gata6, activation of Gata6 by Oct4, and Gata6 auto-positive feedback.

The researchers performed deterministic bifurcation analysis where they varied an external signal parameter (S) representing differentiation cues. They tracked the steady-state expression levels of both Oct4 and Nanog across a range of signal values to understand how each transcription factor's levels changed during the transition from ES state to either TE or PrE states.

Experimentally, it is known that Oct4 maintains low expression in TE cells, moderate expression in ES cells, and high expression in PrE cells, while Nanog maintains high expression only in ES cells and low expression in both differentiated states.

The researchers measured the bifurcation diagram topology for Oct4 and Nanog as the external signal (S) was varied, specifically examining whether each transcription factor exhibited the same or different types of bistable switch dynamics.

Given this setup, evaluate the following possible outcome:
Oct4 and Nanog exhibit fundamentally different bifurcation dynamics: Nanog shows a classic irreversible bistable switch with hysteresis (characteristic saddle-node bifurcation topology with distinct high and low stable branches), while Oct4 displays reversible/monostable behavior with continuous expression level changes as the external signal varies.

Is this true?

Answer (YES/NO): NO